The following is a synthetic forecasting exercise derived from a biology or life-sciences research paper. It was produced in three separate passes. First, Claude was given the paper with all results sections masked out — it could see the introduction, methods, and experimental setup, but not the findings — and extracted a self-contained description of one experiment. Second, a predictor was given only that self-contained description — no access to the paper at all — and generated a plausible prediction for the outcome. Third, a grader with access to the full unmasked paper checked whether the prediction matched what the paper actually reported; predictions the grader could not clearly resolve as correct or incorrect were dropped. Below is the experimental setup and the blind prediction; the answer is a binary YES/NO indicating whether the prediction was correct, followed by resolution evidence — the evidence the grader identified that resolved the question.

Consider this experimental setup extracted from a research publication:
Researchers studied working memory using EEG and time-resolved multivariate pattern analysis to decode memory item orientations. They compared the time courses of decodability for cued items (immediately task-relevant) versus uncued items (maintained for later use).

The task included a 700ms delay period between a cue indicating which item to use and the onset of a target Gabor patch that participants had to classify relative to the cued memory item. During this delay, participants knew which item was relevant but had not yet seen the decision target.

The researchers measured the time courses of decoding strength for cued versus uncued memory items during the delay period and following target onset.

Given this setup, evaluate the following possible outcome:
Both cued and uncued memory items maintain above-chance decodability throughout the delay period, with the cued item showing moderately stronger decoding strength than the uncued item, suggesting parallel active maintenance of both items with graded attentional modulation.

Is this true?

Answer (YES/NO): NO